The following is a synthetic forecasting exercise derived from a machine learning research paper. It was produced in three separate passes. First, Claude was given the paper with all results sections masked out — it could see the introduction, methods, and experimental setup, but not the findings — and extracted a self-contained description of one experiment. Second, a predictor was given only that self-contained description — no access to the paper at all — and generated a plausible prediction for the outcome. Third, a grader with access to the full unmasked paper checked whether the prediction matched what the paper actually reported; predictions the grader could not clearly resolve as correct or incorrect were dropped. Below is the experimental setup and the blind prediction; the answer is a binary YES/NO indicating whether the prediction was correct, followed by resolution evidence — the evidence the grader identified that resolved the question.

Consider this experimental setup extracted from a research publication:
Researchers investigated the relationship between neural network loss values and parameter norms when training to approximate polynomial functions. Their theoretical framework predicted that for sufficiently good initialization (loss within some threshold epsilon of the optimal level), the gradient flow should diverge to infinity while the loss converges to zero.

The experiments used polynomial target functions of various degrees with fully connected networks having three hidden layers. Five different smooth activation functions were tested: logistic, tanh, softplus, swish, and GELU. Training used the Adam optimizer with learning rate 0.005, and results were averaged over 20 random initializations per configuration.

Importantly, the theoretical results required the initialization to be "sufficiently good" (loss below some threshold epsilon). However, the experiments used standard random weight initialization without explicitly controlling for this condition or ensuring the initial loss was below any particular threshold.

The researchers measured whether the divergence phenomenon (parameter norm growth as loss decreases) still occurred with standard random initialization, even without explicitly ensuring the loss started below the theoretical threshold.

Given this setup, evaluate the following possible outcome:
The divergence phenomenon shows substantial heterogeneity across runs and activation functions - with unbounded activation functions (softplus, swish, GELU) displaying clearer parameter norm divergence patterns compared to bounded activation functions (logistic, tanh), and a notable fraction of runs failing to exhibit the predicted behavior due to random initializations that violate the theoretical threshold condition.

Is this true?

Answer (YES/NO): NO